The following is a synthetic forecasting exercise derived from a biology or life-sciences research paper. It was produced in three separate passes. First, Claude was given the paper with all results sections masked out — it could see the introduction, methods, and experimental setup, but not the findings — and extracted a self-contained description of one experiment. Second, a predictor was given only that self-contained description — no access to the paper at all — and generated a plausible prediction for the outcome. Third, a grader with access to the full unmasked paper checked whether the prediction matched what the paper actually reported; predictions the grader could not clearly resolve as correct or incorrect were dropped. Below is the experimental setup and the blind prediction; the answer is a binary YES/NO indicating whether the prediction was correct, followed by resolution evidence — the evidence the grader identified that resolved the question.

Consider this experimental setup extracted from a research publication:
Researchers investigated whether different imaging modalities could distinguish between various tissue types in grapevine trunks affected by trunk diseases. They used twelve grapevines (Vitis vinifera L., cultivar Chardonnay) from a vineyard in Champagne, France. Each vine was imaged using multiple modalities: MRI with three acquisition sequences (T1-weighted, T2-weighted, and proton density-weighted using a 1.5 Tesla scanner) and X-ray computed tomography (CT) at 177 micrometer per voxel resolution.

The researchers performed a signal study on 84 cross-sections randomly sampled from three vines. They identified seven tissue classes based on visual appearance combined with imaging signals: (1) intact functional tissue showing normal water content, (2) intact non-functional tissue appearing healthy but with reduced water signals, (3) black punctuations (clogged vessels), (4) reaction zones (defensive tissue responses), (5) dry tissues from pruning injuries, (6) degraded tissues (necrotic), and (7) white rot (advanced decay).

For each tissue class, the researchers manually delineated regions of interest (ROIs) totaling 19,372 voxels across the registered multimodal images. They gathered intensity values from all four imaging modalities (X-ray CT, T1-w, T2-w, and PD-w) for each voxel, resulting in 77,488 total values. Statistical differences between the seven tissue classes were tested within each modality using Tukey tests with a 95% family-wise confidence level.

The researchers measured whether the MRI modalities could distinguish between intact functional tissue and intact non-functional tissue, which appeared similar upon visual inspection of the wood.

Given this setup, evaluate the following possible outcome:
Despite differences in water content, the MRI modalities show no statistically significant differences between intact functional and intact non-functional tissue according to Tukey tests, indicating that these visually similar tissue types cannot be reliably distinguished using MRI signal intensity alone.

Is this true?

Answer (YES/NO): NO